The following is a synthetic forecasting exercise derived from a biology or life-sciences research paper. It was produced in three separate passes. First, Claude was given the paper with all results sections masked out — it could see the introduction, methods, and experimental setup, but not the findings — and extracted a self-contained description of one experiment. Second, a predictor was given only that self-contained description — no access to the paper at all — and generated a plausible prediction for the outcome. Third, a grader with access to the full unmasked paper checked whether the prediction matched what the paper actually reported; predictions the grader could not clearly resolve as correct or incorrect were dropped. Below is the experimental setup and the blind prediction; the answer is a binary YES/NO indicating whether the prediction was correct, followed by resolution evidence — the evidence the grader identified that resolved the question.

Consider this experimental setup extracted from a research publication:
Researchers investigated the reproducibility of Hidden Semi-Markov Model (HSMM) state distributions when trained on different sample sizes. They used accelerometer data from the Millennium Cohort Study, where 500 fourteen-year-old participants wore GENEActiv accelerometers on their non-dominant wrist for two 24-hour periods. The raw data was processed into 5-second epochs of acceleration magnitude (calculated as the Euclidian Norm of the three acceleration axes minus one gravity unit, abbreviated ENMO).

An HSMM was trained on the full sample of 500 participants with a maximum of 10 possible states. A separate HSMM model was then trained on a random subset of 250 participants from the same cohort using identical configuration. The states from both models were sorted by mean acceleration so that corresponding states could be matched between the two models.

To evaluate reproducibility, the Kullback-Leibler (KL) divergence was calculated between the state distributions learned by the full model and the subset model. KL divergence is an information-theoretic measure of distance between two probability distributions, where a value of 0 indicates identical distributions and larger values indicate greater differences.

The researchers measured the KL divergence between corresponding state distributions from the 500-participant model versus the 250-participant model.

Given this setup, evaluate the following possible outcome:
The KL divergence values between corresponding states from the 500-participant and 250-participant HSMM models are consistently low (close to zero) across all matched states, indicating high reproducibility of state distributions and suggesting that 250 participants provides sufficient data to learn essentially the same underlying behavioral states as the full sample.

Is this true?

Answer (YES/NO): NO